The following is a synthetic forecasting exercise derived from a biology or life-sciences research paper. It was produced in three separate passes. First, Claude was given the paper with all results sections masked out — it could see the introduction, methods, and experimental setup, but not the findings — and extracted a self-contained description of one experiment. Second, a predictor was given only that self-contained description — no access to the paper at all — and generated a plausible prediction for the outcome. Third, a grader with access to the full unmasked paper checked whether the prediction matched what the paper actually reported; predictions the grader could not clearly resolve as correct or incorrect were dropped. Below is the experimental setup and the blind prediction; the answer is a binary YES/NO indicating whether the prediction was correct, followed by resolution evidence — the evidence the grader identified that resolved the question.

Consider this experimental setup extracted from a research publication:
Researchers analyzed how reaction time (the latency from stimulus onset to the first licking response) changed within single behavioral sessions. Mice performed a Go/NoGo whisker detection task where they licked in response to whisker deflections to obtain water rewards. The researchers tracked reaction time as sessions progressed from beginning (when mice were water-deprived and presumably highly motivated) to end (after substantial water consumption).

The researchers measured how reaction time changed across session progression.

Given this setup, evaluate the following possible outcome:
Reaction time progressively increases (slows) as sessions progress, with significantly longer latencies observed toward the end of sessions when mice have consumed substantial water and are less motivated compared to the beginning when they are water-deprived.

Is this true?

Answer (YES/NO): YES